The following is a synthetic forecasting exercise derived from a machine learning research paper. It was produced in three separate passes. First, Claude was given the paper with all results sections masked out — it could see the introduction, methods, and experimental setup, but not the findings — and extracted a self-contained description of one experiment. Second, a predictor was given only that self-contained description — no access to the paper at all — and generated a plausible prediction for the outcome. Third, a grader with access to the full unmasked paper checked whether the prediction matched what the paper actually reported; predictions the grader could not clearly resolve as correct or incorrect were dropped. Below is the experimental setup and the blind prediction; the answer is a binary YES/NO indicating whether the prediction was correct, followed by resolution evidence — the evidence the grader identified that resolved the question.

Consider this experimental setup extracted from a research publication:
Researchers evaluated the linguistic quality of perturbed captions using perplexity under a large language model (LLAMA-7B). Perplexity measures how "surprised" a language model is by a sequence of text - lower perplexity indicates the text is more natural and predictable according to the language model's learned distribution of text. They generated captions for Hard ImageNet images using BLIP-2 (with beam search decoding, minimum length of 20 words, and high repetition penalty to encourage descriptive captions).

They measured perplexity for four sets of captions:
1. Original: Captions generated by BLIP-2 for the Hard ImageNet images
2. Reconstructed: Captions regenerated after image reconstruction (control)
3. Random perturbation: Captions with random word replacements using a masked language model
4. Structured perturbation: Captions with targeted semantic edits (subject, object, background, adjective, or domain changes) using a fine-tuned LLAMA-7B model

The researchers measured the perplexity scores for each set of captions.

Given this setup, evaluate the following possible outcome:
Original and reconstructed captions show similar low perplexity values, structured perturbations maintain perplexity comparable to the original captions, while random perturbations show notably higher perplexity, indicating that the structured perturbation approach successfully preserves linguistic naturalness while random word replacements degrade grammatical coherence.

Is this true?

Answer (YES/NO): NO